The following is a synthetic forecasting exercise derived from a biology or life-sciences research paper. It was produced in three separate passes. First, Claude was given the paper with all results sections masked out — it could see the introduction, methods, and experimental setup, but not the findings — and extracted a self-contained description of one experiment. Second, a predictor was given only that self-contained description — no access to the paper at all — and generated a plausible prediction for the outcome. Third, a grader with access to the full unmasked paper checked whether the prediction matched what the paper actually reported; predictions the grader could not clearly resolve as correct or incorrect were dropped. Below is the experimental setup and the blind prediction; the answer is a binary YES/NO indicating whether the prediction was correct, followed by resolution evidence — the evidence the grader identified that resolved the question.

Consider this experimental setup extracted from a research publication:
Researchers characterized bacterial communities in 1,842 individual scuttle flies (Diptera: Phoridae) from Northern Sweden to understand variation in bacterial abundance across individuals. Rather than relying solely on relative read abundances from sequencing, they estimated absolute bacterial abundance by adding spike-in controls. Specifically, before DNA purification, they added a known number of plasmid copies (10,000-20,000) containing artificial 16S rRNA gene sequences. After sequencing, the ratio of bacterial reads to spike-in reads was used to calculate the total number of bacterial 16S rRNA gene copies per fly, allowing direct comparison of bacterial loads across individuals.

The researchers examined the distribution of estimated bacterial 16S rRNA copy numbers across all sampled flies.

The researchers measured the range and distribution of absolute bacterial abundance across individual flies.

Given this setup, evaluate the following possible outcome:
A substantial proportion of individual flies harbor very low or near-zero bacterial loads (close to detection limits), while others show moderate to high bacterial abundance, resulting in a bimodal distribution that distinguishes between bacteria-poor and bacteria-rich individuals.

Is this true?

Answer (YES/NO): NO